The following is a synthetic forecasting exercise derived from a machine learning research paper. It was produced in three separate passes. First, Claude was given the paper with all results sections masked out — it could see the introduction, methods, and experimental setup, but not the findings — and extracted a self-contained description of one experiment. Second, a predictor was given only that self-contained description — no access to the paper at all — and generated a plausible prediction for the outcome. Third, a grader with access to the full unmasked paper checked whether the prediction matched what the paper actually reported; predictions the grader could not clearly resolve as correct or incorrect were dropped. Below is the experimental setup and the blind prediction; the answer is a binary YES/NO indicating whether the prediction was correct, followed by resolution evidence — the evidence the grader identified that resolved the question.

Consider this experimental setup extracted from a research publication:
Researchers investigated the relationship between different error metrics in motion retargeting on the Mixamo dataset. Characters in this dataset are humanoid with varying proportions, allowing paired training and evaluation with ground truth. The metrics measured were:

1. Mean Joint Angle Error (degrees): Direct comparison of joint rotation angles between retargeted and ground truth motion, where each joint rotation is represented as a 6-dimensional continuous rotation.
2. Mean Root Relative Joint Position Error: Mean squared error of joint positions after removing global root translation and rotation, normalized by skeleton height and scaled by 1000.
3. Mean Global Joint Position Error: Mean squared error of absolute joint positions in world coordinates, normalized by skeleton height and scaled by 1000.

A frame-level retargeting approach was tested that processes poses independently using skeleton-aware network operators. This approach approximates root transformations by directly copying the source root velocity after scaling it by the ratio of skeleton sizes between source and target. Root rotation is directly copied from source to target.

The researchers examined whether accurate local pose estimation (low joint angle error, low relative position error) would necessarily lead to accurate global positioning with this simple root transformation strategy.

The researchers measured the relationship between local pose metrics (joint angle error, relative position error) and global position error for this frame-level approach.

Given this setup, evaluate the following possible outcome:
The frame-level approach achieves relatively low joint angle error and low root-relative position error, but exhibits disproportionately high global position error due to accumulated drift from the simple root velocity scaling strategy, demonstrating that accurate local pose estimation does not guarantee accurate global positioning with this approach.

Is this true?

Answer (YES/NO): YES